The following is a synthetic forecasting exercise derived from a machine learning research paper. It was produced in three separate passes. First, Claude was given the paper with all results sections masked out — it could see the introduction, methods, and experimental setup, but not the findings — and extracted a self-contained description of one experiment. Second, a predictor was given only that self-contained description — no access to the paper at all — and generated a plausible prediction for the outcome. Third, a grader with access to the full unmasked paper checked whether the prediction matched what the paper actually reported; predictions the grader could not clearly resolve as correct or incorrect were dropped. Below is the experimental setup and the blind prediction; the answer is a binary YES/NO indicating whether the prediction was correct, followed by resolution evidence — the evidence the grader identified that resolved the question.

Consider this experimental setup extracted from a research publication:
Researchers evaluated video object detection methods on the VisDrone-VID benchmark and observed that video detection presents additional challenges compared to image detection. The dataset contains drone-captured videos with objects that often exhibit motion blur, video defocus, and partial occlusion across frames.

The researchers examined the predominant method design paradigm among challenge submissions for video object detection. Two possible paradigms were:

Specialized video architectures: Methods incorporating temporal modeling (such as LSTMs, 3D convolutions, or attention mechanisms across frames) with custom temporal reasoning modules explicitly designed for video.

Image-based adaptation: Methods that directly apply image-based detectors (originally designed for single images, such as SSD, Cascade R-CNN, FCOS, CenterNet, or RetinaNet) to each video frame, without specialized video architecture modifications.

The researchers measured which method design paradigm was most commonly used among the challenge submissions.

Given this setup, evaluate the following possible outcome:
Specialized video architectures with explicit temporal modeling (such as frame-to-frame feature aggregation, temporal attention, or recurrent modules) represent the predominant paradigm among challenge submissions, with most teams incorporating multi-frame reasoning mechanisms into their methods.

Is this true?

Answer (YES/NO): NO